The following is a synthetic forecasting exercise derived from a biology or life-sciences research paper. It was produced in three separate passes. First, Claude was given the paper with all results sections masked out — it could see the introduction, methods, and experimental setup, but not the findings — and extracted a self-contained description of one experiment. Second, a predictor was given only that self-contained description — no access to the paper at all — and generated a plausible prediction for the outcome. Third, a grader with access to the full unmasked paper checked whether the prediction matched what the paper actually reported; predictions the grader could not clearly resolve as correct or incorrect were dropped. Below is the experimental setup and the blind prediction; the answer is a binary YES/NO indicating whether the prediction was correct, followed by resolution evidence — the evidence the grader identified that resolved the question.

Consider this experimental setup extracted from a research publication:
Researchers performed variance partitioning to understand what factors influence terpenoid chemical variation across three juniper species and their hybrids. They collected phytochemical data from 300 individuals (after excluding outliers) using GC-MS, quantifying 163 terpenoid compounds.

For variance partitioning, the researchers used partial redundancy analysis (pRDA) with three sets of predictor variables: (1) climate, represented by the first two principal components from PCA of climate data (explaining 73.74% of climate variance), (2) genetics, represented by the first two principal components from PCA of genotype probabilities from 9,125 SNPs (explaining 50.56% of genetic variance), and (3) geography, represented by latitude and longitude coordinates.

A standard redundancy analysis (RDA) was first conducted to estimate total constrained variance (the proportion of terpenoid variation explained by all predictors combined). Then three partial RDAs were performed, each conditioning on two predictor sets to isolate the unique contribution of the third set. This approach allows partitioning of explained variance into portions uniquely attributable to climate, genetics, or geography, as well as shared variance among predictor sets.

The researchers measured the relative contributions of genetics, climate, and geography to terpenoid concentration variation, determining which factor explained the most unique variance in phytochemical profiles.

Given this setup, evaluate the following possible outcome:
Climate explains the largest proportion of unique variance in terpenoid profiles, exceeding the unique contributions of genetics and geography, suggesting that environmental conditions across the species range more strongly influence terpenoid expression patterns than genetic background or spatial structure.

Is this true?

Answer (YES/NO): NO